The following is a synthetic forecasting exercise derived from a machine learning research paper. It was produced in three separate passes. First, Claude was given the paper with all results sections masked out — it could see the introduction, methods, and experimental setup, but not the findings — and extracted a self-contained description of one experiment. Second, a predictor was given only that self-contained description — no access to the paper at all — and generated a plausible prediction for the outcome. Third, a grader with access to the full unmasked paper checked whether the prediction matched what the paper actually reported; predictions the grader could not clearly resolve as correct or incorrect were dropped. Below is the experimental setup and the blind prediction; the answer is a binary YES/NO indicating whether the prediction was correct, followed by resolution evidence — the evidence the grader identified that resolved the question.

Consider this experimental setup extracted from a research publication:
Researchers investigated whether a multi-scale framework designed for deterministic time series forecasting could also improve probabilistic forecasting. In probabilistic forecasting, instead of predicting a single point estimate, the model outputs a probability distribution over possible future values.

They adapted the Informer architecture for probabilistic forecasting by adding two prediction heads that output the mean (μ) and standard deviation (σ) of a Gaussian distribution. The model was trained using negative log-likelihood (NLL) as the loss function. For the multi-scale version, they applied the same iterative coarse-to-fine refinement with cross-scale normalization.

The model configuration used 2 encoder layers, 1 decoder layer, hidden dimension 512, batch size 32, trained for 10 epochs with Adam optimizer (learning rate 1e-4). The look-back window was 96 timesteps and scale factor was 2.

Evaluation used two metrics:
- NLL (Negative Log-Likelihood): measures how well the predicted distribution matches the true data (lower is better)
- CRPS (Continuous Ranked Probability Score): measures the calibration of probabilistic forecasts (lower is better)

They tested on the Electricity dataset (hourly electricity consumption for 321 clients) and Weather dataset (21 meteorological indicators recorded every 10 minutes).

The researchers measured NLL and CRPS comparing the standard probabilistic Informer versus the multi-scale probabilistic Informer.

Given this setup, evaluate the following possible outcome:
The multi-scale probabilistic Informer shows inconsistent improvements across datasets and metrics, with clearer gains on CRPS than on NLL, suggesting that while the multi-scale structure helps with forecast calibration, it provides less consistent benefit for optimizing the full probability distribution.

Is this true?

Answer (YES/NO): NO